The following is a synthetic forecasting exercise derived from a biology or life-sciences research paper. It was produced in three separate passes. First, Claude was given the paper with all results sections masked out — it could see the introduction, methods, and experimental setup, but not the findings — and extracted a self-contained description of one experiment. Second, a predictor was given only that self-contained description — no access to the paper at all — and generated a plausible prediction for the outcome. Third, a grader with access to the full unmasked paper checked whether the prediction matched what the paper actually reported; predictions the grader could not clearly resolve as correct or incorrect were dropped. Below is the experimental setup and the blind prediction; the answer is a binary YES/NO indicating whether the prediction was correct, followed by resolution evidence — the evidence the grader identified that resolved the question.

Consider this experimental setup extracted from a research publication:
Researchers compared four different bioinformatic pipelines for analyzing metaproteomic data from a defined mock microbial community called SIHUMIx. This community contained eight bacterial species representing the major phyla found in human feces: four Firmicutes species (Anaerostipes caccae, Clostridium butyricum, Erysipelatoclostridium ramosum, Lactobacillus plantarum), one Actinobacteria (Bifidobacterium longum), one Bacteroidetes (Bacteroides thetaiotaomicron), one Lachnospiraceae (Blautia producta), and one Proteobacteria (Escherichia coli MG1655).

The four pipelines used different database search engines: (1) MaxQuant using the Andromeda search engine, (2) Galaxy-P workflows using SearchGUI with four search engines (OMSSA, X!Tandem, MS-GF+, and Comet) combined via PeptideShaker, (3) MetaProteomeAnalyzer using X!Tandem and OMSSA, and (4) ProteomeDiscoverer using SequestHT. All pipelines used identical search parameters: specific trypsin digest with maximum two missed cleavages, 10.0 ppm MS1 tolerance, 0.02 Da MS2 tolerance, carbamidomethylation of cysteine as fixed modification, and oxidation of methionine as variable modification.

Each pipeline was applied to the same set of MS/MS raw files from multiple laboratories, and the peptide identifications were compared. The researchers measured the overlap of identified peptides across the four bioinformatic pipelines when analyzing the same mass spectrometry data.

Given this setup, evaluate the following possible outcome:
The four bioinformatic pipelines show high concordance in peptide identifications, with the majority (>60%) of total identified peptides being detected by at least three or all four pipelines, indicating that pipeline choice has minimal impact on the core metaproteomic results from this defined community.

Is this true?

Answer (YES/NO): YES